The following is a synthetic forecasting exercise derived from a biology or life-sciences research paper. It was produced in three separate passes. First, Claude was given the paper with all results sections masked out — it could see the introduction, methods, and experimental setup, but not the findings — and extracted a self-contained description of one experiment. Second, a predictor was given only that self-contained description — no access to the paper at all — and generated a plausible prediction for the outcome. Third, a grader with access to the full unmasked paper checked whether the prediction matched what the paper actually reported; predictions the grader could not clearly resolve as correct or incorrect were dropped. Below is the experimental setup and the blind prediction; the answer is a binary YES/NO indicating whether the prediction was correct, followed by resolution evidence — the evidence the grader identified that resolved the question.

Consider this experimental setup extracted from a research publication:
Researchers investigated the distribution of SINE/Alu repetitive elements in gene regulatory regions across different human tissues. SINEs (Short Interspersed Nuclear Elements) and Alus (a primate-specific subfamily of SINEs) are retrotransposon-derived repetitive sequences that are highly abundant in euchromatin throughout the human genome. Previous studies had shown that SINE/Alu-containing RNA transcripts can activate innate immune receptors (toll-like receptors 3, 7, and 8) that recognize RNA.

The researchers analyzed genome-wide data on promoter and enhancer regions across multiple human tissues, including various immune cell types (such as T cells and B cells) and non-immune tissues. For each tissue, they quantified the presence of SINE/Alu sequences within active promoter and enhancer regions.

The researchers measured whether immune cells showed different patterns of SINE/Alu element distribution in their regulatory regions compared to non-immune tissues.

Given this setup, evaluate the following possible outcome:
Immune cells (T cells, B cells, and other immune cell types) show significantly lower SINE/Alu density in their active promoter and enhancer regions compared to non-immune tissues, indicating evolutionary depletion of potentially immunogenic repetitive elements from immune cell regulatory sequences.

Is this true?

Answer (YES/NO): NO